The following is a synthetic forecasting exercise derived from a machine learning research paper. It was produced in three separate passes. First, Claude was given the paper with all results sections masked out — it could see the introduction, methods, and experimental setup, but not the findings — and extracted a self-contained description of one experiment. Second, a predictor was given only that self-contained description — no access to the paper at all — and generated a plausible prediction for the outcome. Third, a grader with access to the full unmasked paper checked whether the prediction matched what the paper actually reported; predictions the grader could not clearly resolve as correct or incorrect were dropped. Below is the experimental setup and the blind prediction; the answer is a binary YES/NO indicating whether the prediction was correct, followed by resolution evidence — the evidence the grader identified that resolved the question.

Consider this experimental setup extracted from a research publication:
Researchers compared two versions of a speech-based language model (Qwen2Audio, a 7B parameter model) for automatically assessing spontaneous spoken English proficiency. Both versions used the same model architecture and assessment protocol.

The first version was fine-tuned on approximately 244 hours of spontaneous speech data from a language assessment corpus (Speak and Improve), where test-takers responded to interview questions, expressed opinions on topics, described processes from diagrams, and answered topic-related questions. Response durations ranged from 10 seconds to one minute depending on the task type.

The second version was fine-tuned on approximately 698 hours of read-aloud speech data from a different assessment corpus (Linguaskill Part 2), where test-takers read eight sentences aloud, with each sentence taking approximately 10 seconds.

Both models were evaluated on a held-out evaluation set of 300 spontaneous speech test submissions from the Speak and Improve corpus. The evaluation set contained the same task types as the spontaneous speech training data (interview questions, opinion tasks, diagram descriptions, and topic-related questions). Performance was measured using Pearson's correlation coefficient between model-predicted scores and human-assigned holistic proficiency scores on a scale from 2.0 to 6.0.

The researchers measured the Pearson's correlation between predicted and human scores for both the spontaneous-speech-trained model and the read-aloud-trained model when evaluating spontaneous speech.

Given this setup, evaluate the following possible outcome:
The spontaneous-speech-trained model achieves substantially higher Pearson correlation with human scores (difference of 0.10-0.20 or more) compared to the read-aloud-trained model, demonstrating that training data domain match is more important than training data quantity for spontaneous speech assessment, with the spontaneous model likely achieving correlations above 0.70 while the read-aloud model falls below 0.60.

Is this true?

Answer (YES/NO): NO